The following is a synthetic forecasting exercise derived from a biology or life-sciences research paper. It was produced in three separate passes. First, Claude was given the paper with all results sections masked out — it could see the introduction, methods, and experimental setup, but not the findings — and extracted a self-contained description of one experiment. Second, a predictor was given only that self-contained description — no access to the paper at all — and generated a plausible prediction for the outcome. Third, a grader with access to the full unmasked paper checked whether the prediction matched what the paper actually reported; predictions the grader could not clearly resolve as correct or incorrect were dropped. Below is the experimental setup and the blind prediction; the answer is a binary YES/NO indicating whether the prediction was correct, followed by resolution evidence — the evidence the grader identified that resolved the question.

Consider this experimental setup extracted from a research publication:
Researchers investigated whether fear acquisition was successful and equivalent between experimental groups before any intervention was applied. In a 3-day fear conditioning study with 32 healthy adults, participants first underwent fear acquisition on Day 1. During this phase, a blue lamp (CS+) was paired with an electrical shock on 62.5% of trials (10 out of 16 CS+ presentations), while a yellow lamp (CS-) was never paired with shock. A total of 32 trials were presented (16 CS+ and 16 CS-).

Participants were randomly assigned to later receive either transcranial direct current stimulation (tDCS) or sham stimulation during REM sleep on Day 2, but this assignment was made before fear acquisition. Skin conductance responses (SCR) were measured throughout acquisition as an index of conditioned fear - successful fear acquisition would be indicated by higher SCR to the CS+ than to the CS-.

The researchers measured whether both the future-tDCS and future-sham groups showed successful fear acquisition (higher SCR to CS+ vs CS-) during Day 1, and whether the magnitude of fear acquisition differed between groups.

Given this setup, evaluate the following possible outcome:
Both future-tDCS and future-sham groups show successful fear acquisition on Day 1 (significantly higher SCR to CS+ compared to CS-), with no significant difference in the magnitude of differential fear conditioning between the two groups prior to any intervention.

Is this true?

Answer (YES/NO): YES